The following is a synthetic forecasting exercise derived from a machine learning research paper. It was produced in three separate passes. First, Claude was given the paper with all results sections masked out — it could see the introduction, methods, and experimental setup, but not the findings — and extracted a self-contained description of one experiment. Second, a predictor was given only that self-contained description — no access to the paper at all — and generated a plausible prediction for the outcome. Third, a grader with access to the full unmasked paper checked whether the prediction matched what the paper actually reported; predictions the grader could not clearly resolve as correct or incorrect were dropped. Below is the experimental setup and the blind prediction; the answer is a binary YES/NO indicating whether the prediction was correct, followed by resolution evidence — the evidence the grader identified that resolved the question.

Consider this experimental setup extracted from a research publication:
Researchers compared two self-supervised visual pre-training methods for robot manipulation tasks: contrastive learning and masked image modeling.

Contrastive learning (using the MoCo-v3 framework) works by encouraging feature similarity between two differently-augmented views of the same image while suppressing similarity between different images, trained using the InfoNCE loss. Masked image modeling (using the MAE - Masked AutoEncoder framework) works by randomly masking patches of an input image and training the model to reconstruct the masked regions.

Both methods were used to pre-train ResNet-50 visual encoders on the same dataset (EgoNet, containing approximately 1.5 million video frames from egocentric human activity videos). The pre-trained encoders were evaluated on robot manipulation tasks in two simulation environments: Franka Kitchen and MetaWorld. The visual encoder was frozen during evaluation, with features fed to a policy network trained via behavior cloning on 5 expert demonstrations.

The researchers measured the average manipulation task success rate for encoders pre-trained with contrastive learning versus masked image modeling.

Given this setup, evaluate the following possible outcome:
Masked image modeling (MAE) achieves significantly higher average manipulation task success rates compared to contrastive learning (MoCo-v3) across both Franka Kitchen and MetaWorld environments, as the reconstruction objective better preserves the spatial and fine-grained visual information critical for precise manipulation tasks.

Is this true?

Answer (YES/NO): NO